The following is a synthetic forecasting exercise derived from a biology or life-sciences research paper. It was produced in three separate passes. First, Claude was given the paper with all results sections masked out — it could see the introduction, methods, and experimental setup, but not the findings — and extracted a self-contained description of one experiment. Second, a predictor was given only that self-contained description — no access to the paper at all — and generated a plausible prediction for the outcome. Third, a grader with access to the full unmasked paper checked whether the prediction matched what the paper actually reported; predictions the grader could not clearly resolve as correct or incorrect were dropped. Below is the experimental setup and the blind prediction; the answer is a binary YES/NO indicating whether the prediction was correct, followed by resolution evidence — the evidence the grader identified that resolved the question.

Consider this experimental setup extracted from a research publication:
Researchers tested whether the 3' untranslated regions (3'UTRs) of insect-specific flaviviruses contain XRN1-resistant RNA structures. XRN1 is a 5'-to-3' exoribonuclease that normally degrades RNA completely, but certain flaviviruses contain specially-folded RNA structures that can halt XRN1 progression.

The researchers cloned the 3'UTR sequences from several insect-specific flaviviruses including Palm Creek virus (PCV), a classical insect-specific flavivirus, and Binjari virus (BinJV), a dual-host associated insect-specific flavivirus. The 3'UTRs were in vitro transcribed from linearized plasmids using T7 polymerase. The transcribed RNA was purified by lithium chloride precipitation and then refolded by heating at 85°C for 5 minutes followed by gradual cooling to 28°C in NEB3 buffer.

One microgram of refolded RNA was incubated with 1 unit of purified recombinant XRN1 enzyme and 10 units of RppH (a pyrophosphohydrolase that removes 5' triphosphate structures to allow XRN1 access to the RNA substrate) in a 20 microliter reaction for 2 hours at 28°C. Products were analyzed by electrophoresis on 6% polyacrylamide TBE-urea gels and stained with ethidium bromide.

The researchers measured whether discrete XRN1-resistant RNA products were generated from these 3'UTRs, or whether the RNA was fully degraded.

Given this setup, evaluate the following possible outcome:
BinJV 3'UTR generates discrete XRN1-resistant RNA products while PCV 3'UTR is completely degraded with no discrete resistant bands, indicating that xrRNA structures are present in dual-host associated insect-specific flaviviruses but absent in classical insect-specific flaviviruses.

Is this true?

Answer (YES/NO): NO